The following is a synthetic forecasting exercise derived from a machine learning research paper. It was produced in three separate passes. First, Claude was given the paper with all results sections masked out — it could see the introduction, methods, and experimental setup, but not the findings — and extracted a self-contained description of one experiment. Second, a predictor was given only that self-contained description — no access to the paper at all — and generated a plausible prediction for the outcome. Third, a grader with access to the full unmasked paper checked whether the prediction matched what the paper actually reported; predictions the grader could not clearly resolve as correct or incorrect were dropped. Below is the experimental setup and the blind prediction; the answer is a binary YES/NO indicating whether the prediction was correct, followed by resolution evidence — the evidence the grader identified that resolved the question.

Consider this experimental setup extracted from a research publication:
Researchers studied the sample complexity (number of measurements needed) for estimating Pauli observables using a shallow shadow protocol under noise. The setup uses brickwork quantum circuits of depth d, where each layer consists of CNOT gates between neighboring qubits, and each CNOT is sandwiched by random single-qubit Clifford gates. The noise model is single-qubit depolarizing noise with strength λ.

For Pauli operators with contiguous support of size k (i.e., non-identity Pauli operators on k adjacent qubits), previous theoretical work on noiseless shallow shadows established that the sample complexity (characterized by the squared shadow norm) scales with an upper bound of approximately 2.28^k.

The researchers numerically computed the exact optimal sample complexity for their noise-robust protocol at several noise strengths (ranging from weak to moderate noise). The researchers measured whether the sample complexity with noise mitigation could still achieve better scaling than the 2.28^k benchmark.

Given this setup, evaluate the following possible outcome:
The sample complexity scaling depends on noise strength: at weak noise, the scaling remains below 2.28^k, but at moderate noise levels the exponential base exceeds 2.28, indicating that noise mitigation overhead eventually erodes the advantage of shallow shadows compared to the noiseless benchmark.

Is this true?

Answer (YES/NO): NO